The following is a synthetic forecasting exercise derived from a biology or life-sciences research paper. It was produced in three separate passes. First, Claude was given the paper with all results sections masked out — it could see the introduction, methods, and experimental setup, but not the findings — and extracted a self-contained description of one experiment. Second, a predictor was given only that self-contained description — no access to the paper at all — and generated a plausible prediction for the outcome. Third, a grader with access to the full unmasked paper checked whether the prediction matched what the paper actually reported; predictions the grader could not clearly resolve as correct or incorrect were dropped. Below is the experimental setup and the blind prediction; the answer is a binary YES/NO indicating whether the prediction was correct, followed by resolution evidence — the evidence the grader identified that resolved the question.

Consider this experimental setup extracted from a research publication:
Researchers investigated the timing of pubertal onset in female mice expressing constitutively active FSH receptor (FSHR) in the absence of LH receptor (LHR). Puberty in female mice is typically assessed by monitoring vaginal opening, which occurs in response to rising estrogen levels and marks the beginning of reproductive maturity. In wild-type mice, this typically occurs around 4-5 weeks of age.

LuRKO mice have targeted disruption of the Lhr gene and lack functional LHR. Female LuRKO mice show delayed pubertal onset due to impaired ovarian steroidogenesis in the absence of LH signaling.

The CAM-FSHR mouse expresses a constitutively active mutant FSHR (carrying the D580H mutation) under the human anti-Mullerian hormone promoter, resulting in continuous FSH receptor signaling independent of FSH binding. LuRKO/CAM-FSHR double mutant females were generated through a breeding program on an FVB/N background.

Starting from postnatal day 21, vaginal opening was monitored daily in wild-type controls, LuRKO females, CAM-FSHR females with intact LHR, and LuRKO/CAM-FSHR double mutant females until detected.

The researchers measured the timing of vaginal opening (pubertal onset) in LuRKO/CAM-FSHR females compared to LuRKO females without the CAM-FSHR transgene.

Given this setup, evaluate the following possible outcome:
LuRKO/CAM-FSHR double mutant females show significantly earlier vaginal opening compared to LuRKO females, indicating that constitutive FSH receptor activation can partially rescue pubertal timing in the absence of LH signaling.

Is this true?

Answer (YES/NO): YES